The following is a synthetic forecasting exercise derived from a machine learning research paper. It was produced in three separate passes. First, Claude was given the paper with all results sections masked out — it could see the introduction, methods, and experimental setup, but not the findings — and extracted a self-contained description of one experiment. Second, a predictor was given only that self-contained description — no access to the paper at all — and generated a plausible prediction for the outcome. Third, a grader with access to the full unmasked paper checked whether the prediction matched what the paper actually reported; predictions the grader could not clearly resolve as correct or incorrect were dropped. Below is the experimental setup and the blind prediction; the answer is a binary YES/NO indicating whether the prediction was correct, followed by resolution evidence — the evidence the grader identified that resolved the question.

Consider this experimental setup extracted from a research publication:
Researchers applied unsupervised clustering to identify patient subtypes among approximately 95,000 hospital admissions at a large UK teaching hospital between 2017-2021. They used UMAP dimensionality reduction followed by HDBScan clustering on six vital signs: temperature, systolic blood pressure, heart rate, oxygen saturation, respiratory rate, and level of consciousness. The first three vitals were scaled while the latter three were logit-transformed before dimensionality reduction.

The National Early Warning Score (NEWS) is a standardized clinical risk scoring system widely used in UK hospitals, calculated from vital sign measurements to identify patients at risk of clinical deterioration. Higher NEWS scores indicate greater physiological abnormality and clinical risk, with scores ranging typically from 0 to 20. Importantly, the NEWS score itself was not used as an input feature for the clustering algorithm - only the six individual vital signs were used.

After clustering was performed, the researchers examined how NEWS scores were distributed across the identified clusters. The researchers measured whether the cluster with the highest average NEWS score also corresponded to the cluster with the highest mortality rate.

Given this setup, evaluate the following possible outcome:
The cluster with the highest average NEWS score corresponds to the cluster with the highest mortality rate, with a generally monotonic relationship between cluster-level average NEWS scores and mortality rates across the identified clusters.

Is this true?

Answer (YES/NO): YES